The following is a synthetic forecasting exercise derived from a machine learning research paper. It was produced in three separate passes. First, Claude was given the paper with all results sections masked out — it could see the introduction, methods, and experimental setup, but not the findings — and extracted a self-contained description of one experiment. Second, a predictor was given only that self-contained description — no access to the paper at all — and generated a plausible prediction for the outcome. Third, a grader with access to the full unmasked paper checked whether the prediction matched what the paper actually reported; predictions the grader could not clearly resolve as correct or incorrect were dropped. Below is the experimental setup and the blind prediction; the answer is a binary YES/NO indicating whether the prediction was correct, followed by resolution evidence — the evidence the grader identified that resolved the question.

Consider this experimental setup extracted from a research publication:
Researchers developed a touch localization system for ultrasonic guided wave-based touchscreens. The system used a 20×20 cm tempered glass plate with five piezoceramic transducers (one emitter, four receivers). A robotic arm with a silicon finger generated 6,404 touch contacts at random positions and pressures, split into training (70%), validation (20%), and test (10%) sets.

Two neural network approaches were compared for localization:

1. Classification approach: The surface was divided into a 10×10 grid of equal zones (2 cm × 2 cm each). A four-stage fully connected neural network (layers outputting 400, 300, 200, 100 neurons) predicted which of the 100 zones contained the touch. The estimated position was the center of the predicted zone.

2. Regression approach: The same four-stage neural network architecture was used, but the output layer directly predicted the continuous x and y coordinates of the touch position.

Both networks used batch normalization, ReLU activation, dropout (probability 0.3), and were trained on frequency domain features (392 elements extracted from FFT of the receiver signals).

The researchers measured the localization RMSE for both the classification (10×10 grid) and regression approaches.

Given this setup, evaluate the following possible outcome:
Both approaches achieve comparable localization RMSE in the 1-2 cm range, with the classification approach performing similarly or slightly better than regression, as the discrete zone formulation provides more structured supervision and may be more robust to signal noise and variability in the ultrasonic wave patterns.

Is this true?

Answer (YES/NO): NO